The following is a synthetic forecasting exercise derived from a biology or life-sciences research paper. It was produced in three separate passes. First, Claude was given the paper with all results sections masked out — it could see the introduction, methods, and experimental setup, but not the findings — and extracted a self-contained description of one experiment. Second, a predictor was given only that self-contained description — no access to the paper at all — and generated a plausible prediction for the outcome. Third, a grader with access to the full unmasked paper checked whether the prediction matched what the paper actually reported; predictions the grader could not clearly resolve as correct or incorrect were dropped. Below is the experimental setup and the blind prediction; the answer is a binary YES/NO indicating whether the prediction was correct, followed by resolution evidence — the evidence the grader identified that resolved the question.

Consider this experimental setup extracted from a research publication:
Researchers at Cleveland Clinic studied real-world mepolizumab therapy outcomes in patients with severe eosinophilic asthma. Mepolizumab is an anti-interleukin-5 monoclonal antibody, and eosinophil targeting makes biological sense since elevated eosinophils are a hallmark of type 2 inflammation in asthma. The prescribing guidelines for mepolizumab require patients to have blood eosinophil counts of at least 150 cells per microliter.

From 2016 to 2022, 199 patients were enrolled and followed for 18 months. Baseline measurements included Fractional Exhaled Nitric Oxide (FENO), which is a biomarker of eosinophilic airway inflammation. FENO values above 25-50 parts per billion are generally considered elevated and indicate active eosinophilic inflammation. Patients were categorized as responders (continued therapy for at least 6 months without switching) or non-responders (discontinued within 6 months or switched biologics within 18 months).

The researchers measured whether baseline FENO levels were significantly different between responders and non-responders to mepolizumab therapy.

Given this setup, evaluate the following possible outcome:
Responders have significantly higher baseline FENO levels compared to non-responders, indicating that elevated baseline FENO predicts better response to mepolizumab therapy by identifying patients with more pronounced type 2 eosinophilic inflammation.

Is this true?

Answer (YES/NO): NO